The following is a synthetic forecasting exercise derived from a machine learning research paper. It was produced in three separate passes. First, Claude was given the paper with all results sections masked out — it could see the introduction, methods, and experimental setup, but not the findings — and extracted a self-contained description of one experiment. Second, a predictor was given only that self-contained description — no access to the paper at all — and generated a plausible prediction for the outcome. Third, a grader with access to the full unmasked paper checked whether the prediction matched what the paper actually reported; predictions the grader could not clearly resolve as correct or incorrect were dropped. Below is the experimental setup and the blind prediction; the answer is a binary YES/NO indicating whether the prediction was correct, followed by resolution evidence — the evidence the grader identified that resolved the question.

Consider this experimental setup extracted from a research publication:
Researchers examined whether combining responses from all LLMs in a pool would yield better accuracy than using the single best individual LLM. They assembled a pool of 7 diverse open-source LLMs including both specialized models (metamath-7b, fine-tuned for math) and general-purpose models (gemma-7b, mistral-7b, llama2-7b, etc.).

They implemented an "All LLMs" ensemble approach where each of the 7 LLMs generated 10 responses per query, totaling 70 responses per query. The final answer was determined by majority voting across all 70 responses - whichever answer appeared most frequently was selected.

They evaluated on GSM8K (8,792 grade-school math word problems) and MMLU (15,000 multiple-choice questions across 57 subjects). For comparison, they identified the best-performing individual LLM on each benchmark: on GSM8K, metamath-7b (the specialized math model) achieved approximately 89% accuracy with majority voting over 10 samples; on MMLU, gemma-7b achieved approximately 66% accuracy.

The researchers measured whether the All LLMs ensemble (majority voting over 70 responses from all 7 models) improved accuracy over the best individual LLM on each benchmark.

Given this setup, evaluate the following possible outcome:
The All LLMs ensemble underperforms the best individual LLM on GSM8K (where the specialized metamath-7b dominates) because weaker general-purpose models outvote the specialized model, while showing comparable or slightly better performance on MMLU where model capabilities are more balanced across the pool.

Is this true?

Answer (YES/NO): NO